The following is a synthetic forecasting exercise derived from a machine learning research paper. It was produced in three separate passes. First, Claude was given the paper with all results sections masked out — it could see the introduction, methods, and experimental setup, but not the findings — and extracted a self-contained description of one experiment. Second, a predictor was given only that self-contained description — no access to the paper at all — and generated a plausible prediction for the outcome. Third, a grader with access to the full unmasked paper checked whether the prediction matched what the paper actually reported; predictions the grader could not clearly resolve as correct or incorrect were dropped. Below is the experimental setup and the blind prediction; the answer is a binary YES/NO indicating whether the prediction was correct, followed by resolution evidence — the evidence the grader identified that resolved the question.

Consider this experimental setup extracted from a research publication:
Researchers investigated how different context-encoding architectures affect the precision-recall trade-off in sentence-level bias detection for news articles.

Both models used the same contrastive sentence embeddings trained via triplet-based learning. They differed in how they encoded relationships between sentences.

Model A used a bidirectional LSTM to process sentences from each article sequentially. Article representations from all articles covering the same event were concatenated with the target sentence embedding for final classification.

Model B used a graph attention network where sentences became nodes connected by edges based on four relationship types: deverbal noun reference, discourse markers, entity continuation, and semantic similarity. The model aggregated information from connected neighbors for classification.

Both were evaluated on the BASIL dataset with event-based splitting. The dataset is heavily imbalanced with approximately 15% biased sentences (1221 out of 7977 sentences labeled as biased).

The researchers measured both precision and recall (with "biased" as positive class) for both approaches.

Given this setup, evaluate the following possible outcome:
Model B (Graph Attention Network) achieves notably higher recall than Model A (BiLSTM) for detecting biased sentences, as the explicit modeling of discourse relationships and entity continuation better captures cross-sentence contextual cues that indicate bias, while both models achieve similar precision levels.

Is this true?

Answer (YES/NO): YES